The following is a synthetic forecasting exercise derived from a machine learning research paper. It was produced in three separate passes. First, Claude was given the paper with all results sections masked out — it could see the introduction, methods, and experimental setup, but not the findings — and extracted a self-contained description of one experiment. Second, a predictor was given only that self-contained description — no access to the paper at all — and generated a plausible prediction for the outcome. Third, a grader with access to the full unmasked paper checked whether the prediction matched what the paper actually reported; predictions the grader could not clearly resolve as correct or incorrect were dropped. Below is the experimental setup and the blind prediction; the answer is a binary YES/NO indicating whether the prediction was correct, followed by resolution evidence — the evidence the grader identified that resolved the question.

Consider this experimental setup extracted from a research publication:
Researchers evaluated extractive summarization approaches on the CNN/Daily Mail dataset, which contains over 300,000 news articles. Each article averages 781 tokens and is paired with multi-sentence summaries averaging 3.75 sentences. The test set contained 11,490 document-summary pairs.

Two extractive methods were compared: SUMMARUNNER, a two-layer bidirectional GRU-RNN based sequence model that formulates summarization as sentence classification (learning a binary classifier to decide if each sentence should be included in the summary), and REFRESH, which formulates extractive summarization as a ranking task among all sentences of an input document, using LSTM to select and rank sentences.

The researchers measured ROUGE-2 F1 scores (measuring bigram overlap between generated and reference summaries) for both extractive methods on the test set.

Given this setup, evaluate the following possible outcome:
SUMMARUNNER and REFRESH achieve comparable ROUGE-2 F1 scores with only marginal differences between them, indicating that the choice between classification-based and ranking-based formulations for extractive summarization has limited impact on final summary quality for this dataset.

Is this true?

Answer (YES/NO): NO